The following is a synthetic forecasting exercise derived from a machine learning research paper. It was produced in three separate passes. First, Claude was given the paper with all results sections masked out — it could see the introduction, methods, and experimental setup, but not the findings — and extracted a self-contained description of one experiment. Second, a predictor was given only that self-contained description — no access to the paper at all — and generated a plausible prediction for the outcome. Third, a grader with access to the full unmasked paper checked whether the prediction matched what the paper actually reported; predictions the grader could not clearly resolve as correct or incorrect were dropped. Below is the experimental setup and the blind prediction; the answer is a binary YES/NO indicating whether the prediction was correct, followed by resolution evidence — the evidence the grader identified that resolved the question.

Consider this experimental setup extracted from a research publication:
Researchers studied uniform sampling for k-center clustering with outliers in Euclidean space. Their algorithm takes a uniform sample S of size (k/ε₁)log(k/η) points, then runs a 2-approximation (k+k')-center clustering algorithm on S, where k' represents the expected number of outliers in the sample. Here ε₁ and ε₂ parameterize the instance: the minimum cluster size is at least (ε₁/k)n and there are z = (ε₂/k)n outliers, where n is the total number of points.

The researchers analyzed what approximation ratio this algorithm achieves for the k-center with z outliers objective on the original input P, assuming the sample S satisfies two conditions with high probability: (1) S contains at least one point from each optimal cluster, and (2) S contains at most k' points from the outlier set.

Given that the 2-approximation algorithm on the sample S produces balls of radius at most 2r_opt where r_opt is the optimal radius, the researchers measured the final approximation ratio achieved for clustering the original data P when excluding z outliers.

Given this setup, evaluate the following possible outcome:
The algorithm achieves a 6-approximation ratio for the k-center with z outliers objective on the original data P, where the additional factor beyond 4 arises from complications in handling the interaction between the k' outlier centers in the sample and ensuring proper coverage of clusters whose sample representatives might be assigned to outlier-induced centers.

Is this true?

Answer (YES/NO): NO